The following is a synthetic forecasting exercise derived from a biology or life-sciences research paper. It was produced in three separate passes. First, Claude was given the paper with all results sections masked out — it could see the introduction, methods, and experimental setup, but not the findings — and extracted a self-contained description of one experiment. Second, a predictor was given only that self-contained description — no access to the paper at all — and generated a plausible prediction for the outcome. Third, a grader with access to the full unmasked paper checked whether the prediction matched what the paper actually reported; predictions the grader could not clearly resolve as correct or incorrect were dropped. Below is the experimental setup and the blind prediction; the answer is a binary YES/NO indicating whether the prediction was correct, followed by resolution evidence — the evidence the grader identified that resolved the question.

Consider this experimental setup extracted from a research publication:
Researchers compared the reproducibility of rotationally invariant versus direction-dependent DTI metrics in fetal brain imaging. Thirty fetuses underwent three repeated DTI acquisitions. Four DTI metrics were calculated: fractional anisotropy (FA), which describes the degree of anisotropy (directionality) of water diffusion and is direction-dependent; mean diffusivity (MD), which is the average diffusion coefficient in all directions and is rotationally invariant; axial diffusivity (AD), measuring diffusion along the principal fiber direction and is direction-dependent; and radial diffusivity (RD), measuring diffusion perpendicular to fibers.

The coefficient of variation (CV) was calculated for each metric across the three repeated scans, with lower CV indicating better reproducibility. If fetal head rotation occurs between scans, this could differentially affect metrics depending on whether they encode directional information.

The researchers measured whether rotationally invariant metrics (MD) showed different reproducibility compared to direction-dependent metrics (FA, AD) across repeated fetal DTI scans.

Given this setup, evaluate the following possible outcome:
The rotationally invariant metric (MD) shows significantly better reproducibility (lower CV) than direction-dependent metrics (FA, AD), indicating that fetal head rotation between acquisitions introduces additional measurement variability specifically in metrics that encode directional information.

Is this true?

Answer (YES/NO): YES